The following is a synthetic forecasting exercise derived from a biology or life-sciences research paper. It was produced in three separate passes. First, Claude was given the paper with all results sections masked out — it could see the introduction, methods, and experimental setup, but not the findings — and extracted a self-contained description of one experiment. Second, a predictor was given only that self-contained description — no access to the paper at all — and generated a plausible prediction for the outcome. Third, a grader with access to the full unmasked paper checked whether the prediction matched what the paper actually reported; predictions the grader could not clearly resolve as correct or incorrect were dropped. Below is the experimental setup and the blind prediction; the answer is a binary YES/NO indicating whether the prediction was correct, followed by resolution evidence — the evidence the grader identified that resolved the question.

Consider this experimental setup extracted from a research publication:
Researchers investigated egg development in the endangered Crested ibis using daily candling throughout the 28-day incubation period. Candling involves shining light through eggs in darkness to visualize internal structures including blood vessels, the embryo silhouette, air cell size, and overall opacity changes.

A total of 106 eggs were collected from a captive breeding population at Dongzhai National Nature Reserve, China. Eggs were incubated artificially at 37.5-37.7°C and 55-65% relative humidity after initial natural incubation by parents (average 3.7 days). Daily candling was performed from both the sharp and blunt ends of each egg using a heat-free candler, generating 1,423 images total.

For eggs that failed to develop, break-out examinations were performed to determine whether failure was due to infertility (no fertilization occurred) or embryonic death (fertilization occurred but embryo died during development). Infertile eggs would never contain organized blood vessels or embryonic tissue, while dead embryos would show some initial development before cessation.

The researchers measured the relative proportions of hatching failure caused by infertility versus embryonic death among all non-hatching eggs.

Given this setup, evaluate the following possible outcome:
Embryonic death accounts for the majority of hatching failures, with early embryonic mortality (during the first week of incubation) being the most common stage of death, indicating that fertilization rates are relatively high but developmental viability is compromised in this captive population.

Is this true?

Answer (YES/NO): NO